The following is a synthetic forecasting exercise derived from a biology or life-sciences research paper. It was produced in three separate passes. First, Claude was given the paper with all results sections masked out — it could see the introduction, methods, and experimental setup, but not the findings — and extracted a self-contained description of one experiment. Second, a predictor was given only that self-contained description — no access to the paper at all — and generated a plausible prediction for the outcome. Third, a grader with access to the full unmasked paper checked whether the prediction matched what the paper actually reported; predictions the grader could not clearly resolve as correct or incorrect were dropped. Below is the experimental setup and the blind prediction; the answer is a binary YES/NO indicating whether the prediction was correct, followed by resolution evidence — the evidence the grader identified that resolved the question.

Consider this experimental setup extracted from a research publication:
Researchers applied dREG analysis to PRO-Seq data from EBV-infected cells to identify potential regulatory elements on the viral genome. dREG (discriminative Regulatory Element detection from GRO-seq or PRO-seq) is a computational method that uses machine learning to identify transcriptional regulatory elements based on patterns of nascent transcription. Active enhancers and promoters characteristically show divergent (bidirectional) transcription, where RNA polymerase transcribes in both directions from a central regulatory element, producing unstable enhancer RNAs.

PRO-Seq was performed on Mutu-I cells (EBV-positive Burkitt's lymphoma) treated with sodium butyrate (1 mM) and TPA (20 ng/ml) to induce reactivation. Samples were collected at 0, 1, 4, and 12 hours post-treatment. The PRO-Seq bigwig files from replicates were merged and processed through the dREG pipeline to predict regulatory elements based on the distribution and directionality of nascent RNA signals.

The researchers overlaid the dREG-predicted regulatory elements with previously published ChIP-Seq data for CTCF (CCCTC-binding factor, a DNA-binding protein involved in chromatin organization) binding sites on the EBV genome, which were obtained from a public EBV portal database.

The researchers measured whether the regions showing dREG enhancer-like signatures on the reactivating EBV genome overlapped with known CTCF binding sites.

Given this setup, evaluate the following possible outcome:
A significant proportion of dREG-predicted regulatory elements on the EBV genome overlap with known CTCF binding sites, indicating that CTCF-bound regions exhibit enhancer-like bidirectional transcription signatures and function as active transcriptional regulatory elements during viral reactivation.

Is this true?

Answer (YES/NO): YES